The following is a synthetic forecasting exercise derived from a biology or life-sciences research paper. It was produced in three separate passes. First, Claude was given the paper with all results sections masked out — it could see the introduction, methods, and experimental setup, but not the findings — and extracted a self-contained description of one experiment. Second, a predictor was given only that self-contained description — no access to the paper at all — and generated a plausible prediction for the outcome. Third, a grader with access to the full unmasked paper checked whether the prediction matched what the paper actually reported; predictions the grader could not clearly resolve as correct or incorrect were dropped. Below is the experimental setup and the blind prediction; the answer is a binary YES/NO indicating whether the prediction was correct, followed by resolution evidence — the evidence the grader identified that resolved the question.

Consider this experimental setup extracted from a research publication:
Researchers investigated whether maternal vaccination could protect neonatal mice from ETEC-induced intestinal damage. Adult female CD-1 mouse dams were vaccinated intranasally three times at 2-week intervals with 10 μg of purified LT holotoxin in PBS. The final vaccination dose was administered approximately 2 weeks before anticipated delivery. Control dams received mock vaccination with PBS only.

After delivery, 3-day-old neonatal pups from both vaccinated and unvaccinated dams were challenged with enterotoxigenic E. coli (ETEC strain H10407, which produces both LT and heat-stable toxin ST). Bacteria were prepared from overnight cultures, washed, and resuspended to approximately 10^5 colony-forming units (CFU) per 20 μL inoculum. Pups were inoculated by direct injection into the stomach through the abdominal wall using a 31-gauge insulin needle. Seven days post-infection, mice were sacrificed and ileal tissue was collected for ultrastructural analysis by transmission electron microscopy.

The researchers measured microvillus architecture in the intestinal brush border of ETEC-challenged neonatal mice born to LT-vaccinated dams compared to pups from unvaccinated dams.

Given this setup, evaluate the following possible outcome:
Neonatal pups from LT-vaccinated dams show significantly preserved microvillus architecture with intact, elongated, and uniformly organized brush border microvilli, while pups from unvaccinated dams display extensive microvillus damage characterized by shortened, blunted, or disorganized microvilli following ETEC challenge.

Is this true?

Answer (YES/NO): YES